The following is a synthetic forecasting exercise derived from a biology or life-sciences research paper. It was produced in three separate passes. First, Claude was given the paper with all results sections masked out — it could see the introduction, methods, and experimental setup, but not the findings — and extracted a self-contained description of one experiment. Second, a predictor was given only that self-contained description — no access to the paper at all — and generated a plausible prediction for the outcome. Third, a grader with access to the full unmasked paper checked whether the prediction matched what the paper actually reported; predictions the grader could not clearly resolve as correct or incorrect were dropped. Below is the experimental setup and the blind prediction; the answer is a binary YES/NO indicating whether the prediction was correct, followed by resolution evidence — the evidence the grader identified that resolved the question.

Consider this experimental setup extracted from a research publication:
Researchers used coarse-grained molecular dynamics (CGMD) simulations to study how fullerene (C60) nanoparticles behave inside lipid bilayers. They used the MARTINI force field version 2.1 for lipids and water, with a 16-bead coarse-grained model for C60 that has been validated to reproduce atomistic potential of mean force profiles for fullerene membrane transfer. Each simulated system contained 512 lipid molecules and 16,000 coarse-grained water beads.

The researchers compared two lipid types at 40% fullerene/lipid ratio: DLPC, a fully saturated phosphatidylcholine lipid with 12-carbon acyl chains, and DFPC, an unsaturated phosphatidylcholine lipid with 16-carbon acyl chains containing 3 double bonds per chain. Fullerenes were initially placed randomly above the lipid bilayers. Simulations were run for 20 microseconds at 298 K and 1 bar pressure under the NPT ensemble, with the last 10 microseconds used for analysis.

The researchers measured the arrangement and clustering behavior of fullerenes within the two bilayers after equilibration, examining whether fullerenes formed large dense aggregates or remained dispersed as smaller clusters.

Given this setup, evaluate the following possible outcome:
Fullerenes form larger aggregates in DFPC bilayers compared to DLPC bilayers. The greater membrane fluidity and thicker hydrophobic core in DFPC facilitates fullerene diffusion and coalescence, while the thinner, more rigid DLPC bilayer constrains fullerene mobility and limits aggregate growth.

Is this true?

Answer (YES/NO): NO